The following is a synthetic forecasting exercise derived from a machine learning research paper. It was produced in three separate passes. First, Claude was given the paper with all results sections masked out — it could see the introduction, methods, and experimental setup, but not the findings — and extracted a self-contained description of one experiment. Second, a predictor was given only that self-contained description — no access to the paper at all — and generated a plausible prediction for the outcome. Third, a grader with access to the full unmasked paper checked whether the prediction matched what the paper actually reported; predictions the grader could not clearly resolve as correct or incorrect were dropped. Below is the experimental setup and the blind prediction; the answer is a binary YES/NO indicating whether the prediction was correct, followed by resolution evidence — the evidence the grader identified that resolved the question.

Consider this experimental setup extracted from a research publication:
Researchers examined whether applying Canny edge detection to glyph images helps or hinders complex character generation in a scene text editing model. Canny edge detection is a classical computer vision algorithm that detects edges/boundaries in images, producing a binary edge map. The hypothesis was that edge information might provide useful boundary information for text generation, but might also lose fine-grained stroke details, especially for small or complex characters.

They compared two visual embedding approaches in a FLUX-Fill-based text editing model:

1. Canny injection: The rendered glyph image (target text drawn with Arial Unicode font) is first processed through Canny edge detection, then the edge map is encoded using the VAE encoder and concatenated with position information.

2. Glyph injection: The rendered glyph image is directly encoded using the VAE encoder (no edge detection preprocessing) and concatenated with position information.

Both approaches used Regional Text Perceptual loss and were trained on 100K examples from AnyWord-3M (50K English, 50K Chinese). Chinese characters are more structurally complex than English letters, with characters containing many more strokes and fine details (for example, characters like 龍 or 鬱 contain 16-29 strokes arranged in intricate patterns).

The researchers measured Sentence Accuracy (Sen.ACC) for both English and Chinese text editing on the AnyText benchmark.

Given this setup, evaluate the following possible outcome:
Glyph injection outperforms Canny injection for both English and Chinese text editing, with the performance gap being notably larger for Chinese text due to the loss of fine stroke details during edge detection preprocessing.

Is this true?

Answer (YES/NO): NO